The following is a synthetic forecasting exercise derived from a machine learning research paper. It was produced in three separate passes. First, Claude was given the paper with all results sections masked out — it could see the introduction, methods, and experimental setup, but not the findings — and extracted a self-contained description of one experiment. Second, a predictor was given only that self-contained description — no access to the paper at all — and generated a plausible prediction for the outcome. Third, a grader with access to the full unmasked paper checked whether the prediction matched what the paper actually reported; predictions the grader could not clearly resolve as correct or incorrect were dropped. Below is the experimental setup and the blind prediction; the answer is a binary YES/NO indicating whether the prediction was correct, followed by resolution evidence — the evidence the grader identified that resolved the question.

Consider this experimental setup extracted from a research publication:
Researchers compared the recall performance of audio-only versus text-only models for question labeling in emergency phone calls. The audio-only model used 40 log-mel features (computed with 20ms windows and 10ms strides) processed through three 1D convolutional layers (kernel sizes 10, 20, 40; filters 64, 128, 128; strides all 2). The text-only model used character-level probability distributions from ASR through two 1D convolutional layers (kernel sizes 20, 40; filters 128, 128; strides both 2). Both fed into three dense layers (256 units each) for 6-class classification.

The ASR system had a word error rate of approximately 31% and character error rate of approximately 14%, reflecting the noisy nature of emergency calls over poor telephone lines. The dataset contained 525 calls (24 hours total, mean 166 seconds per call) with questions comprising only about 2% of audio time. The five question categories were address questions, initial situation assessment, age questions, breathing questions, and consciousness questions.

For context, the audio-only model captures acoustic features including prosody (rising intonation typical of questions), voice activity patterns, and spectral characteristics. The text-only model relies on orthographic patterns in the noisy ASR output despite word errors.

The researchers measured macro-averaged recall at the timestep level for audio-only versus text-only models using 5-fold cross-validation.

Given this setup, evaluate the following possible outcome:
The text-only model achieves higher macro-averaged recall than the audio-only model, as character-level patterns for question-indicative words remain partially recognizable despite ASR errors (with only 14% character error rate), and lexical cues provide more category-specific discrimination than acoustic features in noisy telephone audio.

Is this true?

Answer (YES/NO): YES